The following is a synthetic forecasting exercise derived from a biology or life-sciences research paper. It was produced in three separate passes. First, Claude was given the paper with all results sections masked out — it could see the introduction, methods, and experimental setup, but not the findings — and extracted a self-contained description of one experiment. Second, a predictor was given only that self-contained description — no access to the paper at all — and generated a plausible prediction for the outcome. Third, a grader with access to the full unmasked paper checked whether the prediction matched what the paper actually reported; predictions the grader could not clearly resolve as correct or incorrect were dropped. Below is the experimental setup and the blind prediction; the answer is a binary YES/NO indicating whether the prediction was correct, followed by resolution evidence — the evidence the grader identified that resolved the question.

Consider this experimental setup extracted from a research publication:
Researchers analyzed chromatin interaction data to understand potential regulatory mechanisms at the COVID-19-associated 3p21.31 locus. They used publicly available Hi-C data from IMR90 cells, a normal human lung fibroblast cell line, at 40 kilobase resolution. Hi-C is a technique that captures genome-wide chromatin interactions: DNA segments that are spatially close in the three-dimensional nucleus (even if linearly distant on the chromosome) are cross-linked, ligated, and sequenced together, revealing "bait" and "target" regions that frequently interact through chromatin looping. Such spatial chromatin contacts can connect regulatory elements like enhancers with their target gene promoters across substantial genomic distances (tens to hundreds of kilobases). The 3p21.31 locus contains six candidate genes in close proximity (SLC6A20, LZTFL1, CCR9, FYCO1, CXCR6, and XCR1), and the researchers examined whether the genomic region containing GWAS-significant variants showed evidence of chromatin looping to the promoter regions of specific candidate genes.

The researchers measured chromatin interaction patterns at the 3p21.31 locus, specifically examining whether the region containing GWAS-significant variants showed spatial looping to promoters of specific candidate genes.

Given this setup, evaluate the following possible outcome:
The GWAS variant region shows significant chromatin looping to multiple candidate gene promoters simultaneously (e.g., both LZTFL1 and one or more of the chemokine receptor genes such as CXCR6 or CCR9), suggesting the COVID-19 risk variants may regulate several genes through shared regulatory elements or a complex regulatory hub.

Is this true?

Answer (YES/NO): YES